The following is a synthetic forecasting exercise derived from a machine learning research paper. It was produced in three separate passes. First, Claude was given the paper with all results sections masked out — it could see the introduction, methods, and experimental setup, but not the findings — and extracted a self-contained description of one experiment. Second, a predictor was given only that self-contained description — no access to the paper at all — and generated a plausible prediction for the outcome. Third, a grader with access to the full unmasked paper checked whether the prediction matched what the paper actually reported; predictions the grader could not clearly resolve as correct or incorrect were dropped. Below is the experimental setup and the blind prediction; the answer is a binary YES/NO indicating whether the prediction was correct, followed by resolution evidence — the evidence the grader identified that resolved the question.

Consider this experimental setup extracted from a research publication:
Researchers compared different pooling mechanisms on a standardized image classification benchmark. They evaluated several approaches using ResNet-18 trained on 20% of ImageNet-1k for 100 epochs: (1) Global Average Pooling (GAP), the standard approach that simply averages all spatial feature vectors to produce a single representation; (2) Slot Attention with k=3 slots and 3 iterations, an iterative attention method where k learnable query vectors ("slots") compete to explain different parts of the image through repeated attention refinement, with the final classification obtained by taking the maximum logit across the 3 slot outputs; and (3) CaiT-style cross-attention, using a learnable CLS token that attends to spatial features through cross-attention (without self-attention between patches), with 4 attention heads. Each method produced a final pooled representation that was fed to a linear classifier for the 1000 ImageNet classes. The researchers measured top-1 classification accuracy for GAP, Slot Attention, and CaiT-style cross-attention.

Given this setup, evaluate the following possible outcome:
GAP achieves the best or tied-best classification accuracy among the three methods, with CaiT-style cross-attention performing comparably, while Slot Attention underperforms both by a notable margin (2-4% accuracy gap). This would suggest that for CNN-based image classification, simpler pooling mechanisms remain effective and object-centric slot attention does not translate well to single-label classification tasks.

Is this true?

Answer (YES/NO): NO